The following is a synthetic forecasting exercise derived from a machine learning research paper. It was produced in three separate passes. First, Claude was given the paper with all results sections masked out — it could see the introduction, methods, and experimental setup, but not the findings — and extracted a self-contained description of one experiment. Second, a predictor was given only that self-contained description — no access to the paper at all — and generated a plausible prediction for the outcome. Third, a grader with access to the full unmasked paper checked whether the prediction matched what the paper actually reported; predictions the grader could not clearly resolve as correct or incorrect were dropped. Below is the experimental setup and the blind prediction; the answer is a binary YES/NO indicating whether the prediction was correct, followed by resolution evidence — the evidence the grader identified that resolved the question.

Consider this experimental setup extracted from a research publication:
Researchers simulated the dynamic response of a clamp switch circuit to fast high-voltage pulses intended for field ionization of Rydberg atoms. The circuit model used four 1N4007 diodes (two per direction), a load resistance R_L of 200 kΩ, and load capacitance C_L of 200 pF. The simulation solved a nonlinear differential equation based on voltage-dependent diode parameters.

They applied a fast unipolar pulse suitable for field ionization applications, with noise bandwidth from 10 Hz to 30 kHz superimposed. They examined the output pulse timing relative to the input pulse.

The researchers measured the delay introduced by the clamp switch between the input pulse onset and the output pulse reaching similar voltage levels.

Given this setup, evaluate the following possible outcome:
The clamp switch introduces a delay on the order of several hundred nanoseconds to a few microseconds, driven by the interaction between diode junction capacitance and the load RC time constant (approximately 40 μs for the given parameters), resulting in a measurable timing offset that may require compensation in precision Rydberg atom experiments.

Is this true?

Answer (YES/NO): YES